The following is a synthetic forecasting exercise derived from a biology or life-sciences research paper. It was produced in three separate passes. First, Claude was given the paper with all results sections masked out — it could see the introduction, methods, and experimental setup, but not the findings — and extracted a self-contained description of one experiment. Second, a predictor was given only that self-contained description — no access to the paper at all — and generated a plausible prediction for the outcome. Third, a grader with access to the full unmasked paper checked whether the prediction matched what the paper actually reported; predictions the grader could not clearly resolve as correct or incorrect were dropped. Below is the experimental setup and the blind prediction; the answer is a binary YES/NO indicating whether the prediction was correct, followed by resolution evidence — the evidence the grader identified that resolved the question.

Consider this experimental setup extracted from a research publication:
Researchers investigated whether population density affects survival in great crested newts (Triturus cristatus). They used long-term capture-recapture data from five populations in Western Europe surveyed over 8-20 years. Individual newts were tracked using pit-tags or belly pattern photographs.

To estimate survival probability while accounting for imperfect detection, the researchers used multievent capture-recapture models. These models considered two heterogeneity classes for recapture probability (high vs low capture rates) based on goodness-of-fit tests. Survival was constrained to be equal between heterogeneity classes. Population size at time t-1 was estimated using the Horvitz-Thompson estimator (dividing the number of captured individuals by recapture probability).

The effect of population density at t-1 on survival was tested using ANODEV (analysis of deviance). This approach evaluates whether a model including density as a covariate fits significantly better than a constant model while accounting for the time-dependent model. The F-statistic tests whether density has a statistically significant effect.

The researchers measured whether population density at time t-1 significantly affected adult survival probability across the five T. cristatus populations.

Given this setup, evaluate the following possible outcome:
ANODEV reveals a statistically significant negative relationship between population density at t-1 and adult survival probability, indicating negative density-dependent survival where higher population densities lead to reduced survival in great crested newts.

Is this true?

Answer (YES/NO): NO